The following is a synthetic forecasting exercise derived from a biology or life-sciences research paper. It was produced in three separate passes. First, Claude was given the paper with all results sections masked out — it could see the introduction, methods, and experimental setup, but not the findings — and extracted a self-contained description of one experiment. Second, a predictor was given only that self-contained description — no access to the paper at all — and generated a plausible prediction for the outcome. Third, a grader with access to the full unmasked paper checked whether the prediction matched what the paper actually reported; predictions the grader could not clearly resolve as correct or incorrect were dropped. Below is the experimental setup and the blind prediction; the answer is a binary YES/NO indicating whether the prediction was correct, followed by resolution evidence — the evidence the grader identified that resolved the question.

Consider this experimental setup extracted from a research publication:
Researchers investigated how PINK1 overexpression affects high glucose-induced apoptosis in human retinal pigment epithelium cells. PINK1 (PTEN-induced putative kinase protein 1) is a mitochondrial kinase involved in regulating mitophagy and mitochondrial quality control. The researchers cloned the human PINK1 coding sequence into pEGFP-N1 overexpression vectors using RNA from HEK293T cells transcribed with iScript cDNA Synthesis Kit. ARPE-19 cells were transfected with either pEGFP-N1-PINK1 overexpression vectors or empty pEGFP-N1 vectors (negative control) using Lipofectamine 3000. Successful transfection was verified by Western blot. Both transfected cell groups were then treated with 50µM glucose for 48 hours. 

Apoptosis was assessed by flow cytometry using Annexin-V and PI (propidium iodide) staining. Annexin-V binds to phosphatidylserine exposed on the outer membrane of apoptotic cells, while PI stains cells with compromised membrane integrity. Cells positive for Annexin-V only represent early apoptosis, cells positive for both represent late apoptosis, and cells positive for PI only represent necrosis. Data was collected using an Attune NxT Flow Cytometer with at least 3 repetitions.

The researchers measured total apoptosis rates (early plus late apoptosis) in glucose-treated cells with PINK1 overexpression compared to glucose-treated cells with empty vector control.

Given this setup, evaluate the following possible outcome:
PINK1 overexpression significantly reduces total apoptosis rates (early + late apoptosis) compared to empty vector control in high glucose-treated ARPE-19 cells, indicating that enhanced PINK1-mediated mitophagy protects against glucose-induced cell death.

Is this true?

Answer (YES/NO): YES